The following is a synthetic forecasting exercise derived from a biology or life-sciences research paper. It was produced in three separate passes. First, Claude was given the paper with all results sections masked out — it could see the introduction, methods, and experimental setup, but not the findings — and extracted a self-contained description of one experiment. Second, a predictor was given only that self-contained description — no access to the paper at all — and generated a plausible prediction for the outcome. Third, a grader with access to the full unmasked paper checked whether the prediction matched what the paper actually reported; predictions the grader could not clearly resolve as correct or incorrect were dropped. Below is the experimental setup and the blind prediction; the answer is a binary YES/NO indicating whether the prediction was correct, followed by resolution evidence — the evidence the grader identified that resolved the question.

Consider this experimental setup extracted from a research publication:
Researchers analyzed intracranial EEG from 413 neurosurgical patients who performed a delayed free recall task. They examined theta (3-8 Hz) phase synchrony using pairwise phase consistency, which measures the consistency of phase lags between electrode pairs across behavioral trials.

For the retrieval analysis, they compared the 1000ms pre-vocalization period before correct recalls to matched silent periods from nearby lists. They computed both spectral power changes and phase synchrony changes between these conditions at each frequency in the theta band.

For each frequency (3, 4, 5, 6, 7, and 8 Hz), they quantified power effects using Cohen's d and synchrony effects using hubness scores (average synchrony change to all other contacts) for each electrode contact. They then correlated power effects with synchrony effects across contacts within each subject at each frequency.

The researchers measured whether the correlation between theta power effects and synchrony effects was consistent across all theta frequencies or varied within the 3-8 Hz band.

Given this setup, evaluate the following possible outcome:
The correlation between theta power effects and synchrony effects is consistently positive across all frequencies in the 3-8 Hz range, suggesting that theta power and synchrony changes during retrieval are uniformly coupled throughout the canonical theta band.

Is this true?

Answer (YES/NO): YES